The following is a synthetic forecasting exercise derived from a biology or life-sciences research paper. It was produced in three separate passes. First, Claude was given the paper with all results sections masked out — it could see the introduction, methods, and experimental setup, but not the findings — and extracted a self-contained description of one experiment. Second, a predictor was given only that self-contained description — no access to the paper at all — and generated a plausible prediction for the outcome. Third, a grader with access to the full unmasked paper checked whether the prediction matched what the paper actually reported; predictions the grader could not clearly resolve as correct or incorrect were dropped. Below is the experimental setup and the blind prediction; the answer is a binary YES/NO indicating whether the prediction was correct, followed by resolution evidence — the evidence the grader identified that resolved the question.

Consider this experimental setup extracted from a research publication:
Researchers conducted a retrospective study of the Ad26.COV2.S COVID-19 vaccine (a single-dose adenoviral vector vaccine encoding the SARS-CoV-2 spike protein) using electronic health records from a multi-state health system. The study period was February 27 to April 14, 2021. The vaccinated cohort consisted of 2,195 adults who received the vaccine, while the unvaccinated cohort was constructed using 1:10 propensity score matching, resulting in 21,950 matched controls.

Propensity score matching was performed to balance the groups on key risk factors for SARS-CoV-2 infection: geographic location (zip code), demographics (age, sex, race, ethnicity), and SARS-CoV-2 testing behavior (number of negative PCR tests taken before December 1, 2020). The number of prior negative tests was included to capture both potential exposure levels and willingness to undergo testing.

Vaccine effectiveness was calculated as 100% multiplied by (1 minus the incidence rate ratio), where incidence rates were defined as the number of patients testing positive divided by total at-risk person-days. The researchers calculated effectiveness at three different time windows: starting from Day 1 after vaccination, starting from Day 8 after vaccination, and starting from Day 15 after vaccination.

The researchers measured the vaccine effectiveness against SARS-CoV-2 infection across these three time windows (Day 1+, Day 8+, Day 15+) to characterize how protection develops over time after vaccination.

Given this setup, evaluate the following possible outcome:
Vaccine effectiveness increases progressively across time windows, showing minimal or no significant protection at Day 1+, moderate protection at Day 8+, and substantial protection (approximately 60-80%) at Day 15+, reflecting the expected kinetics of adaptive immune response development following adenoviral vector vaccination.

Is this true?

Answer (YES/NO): NO